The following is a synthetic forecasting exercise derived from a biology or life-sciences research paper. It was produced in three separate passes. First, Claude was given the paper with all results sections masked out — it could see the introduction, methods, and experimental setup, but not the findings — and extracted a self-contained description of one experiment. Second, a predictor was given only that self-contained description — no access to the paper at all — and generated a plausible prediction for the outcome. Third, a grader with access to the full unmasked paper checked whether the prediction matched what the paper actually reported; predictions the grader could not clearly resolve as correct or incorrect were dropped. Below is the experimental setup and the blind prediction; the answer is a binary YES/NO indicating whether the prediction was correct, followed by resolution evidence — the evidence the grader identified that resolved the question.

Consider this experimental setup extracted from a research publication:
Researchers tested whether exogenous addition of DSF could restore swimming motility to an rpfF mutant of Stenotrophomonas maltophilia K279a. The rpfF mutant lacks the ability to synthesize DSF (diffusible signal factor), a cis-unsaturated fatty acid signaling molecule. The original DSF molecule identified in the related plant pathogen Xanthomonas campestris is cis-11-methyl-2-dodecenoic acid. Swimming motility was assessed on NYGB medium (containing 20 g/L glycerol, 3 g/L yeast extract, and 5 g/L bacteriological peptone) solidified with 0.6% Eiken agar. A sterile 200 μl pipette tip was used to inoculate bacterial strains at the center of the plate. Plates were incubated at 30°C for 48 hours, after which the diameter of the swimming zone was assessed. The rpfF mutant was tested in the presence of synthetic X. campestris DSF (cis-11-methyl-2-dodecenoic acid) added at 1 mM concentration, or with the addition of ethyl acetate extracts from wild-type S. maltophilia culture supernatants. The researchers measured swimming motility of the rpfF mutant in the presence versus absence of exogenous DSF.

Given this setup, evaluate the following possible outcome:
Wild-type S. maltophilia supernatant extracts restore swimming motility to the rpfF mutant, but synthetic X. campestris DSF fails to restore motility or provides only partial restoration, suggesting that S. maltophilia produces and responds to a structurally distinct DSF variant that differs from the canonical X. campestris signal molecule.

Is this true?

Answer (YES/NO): NO